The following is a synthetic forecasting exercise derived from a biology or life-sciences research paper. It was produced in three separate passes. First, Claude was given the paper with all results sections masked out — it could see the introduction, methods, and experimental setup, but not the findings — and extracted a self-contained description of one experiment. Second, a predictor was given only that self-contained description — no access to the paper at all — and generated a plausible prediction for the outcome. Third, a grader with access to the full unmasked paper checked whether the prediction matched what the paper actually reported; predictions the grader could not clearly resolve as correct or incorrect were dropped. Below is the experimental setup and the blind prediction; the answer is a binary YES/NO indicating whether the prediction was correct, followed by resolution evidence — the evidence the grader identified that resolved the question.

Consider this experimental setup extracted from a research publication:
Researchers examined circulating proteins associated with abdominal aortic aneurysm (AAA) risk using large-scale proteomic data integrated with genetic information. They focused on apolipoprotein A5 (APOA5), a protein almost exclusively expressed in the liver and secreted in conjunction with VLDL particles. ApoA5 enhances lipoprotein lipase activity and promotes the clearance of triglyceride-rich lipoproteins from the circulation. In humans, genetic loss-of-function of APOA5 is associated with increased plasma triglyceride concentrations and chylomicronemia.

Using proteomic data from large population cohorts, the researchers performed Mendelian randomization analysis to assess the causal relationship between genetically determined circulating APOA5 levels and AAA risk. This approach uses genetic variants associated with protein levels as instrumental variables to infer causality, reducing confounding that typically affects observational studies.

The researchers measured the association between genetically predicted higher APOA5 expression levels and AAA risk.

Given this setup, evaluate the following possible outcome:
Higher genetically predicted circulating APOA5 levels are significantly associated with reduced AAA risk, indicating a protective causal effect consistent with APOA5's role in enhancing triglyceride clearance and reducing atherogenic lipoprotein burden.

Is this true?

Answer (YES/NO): YES